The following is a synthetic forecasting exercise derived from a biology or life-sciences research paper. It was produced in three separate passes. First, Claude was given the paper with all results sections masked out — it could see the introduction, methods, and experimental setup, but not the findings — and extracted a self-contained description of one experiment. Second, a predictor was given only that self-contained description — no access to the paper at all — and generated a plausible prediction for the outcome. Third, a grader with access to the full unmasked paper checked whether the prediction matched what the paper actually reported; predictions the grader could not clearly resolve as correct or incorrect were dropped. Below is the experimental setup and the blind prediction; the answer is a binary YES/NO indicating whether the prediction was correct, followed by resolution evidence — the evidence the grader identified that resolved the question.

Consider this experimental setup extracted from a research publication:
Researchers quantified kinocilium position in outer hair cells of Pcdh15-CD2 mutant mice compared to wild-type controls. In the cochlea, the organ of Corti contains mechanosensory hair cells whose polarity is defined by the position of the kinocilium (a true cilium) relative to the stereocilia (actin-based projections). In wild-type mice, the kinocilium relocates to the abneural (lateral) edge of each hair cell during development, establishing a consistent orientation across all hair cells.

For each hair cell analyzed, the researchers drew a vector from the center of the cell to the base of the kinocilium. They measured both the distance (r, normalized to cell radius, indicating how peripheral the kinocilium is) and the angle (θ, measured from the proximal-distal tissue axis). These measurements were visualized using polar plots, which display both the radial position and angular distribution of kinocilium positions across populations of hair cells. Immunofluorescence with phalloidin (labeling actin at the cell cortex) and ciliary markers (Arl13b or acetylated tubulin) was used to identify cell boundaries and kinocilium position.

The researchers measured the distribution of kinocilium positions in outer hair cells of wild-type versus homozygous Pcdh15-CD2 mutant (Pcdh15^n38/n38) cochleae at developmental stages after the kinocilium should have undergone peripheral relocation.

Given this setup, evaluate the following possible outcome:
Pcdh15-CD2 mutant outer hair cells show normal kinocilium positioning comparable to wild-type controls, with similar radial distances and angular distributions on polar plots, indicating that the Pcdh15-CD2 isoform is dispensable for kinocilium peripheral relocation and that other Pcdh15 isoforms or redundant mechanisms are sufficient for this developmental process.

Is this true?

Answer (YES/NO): NO